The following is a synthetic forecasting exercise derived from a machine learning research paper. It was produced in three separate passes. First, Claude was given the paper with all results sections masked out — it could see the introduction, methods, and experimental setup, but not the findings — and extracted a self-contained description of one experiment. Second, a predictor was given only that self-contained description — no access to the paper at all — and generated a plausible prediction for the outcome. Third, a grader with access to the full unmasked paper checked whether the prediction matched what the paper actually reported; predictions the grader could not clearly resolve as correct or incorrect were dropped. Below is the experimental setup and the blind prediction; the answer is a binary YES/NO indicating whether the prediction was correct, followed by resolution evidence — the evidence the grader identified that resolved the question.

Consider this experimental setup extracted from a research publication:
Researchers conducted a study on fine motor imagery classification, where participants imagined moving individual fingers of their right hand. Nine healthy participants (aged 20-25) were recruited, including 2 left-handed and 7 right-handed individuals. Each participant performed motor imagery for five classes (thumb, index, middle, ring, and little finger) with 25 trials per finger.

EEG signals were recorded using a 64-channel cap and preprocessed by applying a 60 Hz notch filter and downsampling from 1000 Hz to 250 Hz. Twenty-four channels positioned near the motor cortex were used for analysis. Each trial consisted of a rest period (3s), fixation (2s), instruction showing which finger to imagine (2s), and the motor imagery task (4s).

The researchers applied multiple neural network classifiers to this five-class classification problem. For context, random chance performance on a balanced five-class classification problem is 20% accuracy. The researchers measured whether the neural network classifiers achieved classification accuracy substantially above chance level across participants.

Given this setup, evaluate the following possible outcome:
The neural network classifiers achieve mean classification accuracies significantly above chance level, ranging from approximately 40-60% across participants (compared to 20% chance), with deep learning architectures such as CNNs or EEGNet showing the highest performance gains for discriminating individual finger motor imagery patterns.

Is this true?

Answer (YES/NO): NO